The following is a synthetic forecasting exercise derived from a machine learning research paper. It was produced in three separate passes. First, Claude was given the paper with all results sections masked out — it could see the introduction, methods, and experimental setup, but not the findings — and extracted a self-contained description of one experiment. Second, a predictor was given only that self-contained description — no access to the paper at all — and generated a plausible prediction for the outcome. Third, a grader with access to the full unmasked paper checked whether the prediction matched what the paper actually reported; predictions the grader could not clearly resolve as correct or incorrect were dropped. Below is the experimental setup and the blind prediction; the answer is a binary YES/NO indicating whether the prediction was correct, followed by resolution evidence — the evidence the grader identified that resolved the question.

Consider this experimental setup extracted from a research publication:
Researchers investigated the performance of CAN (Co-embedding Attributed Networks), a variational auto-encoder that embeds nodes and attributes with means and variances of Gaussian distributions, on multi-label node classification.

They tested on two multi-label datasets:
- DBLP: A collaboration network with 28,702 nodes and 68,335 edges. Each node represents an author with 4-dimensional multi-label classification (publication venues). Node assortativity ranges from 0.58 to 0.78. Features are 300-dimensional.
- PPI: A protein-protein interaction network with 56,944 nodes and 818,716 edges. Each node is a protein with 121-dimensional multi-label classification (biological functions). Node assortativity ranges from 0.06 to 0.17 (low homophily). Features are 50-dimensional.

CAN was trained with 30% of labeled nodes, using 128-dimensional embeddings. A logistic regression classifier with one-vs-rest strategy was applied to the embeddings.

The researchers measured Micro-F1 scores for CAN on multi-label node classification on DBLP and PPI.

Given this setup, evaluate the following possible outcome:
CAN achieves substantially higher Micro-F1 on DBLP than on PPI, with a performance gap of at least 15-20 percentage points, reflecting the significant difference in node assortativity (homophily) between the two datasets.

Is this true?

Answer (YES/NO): NO